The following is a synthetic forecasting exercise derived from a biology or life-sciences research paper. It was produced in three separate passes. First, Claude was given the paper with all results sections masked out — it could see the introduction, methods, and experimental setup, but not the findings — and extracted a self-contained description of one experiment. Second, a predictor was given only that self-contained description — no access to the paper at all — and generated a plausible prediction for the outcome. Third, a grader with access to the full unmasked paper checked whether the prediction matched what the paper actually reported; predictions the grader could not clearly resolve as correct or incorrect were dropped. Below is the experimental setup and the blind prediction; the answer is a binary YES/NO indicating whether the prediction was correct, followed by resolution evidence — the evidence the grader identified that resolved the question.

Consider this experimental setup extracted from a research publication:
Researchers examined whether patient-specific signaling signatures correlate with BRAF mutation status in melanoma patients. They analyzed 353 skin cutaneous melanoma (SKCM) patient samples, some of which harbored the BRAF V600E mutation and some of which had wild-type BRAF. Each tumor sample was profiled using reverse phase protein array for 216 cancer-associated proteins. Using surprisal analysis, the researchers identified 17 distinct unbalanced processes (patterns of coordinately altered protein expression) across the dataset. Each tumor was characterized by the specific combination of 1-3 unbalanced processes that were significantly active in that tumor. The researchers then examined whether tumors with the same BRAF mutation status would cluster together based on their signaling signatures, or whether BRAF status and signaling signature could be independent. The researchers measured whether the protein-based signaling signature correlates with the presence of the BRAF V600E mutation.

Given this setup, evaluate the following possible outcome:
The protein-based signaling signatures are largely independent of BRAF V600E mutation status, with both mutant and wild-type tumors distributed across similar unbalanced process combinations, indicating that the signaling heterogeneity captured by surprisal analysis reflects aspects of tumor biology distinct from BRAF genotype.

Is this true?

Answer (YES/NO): YES